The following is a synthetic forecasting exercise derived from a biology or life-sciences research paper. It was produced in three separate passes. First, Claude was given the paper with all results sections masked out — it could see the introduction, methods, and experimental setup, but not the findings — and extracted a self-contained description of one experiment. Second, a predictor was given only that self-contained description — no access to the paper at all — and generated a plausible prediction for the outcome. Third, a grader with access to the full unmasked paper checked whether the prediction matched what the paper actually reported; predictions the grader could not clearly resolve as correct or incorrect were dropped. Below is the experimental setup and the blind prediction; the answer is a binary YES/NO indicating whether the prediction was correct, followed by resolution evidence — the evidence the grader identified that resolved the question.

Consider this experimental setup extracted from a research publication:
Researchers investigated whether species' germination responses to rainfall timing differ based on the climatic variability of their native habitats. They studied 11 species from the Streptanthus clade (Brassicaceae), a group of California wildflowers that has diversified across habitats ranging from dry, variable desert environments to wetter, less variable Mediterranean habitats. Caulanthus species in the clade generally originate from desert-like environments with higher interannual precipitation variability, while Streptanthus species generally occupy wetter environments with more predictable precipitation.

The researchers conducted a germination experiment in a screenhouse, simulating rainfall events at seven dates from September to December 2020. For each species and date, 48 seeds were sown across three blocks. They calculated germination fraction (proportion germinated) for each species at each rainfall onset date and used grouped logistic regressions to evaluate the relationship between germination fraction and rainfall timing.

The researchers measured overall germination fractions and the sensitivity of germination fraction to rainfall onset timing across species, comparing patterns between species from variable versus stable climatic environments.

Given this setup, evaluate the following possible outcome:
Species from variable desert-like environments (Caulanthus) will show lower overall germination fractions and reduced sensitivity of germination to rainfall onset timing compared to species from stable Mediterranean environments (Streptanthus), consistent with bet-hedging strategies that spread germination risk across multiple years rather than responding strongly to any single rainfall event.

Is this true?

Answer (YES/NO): YES